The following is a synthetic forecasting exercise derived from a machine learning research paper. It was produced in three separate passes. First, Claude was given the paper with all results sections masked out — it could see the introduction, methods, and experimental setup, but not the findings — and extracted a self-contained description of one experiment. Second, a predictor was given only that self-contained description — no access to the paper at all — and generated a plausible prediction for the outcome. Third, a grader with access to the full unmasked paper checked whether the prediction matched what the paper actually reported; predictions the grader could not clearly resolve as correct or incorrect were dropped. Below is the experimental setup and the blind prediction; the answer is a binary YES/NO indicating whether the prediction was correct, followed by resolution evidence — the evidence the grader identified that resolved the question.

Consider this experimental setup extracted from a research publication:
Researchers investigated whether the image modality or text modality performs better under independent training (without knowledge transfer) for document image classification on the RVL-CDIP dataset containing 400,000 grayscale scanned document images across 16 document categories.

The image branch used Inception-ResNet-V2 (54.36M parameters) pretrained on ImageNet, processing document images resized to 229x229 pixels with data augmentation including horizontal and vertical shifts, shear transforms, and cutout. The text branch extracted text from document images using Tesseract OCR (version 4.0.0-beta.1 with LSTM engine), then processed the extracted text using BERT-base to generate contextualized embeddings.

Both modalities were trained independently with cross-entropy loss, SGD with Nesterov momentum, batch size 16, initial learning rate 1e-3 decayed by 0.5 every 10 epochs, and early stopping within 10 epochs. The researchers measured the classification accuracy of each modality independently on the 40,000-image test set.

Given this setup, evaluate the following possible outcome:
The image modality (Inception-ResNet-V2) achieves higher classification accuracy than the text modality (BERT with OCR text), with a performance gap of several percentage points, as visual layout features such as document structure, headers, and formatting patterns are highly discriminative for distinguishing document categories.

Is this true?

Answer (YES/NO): NO